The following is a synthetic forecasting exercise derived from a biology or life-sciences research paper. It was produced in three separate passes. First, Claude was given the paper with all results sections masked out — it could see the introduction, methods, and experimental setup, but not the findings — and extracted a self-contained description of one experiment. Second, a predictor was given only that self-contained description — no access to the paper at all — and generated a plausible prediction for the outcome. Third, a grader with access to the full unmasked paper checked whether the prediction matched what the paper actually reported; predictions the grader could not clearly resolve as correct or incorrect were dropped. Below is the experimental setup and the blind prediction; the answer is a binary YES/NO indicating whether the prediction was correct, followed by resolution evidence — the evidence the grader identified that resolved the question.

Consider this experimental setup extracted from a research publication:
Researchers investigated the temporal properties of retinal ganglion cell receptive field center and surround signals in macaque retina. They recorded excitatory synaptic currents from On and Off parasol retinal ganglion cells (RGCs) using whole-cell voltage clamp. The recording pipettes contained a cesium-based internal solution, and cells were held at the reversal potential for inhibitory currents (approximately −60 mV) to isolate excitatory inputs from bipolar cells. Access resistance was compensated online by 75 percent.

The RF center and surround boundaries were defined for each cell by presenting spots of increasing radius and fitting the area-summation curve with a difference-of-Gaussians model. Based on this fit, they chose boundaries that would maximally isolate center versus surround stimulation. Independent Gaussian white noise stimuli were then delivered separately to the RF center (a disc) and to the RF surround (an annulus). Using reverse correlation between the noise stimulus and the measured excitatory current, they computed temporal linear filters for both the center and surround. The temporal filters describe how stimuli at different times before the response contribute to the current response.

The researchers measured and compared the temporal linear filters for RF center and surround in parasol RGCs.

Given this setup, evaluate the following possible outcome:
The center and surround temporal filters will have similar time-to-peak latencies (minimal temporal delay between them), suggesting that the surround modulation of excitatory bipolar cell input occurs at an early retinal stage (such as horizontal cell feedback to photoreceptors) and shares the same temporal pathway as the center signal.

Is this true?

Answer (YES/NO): NO